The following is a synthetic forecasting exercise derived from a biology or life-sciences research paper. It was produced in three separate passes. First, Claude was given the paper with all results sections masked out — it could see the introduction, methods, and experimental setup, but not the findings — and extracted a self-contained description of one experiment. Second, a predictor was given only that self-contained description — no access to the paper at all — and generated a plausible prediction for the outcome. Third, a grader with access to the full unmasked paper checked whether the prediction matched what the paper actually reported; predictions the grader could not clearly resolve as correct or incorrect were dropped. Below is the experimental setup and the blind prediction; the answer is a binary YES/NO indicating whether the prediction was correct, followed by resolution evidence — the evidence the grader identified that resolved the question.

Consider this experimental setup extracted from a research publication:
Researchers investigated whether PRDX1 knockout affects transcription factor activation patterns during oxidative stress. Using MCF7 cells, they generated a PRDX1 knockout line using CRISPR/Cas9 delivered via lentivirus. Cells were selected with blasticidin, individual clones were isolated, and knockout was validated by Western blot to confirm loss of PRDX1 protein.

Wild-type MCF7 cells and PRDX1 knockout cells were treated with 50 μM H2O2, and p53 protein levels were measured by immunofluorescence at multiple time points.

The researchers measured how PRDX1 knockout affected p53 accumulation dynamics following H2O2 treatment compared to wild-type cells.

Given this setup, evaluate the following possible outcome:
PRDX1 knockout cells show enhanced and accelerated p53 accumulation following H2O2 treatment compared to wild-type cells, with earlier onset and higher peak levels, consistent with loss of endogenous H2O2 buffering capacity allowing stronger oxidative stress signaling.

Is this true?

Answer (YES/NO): NO